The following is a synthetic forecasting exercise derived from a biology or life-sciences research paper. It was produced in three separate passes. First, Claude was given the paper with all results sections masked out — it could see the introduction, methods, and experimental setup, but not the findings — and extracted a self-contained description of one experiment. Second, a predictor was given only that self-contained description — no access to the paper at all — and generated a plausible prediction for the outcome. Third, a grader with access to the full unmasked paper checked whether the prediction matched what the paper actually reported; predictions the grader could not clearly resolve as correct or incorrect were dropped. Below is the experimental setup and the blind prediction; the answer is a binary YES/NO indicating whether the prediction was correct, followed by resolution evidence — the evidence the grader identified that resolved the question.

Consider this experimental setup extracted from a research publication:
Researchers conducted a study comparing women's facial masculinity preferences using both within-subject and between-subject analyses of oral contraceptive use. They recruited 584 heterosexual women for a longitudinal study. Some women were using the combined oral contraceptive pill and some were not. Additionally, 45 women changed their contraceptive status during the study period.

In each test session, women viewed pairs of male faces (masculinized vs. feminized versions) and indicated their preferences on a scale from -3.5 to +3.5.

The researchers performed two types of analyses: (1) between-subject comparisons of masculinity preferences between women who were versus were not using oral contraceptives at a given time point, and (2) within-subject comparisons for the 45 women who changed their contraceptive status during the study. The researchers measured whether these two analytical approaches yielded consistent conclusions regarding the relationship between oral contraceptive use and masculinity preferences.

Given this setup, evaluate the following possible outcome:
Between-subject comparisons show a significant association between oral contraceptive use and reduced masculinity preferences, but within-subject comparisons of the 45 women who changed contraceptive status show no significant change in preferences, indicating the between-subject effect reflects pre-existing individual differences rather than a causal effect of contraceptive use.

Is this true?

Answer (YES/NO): NO